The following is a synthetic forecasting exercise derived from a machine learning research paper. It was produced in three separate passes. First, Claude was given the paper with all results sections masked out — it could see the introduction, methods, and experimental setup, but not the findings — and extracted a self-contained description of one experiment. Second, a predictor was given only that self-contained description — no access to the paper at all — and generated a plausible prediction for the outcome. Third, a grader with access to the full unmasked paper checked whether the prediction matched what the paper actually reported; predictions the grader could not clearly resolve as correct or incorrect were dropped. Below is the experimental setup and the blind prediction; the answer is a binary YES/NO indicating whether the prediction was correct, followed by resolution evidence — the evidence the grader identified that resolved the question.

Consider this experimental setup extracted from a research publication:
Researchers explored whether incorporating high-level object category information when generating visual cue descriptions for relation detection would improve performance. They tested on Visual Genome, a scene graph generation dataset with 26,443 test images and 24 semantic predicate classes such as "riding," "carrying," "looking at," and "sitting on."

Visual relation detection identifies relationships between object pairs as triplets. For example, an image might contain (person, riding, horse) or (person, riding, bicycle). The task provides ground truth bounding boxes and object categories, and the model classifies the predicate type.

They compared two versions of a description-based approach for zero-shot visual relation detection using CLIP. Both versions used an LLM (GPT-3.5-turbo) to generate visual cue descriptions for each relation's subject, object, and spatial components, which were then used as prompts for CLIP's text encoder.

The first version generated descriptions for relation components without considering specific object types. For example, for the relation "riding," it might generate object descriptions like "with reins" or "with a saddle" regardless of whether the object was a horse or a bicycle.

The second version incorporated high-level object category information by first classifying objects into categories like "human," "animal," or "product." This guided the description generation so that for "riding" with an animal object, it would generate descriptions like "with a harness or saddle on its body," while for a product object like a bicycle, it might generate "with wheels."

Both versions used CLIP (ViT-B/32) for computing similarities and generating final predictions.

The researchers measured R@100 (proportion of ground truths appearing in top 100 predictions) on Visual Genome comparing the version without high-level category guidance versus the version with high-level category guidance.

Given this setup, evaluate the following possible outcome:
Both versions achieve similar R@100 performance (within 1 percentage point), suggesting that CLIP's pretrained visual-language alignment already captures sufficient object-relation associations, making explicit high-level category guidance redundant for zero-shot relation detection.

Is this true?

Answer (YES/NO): NO